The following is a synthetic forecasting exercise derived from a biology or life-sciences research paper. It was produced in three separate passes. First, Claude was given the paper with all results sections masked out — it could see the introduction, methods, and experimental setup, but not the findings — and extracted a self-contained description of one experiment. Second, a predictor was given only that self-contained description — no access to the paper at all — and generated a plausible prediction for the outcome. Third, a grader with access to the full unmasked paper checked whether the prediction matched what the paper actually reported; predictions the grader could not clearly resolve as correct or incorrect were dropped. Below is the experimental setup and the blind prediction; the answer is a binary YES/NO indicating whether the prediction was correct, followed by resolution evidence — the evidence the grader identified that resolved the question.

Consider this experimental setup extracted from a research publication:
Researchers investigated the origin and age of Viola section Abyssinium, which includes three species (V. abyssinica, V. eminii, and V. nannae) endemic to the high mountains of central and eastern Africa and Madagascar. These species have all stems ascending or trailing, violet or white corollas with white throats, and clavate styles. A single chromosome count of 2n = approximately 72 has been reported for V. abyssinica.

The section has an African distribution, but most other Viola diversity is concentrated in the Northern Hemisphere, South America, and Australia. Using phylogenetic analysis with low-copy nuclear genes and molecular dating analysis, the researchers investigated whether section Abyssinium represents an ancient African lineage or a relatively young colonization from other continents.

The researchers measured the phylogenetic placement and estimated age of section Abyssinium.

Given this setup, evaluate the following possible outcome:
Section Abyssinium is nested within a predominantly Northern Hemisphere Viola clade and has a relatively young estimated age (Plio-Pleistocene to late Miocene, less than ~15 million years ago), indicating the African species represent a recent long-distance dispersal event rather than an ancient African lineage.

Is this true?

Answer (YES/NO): YES